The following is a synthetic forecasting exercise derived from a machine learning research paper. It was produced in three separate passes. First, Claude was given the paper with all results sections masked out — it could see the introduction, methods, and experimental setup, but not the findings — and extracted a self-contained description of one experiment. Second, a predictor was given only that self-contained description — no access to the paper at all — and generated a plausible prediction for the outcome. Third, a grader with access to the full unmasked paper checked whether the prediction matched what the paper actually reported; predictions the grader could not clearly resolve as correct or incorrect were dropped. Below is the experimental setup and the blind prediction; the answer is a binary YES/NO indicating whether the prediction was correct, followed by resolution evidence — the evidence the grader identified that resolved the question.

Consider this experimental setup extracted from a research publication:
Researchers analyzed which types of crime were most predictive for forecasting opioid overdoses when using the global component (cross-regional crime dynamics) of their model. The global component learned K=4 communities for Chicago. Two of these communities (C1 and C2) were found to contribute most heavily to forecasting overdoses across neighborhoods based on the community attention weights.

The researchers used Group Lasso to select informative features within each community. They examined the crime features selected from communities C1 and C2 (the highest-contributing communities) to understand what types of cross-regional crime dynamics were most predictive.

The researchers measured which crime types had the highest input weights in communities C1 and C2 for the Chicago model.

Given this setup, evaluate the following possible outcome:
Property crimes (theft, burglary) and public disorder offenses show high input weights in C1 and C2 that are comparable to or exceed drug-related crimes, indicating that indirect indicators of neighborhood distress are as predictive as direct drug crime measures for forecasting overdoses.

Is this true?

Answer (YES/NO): YES